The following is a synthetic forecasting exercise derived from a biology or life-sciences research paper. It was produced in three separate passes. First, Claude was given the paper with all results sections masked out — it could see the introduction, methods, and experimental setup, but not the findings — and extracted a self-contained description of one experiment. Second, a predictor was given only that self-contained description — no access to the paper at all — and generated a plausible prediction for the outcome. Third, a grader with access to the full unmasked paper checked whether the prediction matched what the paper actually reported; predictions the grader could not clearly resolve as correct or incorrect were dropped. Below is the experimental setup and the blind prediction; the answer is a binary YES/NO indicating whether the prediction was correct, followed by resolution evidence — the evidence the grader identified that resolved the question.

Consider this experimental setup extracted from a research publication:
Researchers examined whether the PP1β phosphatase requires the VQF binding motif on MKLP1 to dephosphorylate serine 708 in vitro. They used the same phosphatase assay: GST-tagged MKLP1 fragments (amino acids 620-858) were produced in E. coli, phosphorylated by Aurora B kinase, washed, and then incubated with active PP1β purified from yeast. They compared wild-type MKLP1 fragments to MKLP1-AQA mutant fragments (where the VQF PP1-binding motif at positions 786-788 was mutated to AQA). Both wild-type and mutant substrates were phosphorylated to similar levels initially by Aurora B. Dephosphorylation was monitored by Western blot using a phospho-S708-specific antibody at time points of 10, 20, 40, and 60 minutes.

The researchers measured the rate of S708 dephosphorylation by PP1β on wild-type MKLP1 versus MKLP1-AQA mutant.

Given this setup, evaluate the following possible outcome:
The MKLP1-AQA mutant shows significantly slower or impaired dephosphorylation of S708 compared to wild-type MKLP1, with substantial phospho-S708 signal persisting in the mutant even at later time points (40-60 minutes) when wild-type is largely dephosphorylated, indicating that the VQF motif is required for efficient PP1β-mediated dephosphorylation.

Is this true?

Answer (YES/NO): YES